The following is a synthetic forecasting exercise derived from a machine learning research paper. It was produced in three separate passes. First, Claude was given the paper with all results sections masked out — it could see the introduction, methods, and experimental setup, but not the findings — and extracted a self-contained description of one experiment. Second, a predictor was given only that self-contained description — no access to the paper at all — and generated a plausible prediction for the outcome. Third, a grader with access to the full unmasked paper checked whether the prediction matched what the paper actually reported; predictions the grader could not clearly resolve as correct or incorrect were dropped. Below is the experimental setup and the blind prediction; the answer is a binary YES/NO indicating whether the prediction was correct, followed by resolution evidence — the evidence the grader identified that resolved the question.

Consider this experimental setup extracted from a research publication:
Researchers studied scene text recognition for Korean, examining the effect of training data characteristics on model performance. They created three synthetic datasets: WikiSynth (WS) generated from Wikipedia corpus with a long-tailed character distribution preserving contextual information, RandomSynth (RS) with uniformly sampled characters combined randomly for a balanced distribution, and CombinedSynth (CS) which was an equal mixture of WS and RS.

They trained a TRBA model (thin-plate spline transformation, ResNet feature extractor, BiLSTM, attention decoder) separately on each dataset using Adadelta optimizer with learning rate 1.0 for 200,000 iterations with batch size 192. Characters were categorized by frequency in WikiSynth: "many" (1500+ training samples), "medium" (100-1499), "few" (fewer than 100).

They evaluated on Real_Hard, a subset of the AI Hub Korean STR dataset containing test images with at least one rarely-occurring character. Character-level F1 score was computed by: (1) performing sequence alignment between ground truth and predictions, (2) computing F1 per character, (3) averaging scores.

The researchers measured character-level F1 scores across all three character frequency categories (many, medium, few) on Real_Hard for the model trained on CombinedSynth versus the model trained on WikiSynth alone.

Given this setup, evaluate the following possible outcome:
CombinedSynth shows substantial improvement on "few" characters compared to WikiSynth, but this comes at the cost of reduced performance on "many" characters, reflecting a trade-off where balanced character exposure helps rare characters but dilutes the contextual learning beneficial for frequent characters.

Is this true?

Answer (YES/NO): NO